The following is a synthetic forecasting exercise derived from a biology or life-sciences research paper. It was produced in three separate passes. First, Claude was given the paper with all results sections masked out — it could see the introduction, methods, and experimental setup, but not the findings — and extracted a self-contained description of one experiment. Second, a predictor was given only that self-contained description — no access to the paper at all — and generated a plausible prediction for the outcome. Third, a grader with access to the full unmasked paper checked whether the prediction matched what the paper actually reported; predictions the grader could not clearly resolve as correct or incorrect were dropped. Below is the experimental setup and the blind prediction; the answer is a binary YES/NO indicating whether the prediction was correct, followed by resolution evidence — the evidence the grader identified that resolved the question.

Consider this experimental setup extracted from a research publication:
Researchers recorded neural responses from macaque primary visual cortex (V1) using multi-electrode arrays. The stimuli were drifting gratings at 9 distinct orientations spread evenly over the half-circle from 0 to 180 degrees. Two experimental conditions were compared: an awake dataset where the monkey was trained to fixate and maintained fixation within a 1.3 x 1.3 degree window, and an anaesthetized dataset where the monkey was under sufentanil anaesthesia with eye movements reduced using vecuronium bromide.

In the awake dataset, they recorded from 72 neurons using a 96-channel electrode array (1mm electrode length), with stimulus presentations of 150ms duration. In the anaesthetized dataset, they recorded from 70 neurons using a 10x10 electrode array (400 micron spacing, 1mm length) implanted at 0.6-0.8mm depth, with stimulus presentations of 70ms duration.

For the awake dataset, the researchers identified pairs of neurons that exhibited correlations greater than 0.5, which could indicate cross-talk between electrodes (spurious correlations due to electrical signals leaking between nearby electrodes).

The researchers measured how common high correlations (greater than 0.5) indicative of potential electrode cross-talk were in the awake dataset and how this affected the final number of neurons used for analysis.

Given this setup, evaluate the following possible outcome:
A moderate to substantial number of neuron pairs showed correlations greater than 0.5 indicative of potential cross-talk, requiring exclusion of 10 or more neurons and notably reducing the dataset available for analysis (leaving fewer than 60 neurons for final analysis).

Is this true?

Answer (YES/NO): YES